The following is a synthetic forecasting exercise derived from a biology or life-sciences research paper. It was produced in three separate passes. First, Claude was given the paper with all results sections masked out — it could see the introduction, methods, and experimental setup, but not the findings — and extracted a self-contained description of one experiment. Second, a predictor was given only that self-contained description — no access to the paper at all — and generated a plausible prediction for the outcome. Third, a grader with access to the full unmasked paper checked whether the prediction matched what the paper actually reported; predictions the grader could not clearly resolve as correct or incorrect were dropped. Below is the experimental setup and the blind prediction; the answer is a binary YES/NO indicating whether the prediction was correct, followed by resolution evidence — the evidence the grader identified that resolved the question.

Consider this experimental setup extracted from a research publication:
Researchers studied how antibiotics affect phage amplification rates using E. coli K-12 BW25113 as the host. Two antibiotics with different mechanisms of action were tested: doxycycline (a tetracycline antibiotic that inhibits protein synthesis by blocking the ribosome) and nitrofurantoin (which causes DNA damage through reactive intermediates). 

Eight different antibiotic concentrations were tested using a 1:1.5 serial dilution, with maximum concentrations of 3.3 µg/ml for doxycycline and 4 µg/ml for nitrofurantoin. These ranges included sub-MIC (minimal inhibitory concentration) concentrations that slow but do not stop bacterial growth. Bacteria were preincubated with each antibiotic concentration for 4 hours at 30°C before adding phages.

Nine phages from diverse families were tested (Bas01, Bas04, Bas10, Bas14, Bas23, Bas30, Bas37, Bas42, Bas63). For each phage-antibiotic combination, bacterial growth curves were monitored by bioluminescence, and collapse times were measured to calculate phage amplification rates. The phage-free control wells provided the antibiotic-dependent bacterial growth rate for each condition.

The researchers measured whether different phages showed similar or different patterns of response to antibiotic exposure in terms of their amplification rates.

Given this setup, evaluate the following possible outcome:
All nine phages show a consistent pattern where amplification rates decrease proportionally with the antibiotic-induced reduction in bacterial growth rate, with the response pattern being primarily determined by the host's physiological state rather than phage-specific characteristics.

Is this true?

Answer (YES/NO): NO